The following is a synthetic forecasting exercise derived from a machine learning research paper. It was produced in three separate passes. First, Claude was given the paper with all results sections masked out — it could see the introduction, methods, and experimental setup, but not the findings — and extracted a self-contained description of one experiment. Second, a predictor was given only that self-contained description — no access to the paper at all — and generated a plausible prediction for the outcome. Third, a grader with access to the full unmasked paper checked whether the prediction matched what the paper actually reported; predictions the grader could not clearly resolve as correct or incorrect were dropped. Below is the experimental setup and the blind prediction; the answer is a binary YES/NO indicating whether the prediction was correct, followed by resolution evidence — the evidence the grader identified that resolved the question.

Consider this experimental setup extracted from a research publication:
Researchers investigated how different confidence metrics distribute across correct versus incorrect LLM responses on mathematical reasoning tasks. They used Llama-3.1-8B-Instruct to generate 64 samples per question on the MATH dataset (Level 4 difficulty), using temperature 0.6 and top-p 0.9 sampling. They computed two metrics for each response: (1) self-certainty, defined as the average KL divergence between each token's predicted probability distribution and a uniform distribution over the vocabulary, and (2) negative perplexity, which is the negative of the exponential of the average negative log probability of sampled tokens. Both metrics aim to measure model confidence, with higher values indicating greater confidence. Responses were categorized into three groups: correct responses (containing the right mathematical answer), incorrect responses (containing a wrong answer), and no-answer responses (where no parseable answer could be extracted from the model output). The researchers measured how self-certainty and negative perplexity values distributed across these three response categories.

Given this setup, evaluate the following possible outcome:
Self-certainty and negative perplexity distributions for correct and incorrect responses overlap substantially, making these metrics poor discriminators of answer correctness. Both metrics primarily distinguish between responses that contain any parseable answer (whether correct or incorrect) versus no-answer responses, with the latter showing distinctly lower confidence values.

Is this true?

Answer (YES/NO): NO